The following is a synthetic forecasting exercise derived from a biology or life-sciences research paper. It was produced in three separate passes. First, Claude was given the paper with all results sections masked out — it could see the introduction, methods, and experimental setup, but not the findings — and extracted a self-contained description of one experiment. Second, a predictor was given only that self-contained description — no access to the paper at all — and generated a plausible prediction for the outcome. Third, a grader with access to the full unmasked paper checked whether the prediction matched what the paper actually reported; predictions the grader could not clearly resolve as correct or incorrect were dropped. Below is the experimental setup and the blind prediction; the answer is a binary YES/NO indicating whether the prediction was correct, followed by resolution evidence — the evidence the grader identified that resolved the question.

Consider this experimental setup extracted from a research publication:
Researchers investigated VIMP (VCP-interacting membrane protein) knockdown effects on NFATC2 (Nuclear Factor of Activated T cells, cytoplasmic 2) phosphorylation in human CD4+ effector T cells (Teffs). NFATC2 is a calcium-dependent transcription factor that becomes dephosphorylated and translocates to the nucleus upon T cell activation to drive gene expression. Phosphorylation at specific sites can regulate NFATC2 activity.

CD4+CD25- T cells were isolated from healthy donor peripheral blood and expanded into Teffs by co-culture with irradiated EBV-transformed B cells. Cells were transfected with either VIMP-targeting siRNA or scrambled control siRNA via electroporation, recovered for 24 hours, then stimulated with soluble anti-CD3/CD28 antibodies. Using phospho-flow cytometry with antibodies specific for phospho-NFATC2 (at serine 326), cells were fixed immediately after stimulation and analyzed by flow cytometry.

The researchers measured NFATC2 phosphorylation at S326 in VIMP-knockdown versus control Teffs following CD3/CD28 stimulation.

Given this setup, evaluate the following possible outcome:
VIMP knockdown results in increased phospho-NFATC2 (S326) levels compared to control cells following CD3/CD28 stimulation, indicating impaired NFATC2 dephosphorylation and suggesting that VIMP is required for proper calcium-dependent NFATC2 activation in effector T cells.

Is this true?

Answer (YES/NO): NO